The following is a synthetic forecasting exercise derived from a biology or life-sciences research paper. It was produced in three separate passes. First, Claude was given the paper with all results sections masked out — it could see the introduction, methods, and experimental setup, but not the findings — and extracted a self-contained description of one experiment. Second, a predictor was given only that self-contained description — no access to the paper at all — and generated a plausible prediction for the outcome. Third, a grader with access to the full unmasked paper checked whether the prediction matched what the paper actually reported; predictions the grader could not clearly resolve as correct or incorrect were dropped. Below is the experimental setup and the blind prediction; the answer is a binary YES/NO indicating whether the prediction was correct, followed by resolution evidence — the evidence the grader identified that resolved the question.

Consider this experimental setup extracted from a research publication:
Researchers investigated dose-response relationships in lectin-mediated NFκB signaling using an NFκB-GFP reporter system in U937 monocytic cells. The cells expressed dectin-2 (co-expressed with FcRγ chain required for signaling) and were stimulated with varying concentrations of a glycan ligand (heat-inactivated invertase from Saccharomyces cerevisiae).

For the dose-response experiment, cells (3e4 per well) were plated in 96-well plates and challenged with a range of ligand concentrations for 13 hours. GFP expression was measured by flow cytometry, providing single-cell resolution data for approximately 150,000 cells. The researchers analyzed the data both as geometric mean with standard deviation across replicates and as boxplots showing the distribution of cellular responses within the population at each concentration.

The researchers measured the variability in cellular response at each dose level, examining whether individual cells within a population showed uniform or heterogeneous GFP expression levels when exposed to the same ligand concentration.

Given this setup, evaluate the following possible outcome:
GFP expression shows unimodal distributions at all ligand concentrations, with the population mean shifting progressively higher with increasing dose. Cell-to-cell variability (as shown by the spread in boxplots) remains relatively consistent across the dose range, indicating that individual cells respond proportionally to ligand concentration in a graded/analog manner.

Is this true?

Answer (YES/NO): NO